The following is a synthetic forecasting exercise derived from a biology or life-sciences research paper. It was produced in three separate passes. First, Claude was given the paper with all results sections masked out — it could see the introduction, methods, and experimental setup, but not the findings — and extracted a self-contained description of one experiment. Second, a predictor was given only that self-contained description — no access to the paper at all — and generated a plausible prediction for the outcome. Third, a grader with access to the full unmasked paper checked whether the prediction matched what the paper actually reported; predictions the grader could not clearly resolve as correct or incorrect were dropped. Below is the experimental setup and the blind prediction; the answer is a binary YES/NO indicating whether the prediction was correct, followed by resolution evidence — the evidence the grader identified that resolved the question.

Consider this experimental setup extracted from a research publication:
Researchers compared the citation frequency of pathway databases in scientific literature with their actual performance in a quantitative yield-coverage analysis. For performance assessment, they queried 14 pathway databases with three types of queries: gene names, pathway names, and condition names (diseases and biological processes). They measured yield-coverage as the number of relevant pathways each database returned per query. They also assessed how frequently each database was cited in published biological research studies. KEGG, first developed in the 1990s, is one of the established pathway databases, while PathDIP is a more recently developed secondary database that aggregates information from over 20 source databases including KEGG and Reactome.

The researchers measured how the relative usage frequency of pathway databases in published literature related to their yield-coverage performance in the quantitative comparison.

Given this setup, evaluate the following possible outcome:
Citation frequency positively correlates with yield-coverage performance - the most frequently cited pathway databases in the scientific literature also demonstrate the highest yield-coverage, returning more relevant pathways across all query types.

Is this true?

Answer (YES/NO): NO